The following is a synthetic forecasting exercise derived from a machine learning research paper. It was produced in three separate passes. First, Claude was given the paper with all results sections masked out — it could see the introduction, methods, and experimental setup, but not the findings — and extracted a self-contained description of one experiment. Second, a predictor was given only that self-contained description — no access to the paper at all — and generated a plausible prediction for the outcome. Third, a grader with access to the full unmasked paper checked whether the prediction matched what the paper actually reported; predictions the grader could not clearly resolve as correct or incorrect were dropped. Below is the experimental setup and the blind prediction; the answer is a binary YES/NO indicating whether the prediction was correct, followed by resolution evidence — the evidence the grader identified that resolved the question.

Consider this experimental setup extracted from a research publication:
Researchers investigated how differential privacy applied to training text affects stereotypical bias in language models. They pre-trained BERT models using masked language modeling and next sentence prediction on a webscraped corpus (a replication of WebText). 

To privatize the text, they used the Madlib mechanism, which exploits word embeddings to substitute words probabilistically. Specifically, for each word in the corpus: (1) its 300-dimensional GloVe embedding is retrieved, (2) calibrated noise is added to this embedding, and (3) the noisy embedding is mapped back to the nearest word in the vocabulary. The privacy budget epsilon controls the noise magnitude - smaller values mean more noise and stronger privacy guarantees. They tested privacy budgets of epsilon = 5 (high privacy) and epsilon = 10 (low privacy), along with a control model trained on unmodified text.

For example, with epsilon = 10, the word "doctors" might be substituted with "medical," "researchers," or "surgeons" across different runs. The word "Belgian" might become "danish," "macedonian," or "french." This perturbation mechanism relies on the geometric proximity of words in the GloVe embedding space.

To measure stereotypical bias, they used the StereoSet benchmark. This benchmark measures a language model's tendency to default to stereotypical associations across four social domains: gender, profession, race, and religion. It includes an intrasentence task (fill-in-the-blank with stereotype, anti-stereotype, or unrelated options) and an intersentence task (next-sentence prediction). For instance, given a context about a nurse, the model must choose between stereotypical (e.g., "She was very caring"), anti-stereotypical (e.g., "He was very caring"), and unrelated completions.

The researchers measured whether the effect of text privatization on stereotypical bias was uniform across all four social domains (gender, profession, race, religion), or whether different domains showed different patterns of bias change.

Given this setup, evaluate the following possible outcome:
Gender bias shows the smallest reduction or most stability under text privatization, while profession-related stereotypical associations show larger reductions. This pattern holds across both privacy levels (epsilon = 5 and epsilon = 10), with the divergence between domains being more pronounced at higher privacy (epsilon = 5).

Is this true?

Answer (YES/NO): NO